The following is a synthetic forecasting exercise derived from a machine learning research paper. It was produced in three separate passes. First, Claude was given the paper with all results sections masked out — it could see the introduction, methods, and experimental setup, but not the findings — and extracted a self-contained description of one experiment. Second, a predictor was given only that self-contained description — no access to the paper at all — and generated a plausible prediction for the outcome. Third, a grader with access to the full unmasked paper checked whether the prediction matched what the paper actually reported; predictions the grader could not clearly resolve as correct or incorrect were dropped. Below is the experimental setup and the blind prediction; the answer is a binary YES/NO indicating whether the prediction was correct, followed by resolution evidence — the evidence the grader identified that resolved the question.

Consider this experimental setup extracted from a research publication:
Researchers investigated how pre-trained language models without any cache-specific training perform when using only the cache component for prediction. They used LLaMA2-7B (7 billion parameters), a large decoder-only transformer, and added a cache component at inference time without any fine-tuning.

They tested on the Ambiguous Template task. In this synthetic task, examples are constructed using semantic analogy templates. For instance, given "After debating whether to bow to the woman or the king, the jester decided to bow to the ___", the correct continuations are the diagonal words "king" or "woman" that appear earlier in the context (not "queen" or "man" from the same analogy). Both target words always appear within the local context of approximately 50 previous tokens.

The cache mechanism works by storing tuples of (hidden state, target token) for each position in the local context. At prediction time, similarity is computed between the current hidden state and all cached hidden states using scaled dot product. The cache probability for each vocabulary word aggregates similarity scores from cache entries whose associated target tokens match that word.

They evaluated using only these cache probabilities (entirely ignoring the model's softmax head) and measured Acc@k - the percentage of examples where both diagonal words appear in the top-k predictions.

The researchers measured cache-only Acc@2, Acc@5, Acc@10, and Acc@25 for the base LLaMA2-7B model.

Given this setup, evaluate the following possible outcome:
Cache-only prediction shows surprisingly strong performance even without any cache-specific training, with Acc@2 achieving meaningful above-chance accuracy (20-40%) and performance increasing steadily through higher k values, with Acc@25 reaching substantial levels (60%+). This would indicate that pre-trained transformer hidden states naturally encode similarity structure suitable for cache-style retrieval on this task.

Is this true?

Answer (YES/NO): NO